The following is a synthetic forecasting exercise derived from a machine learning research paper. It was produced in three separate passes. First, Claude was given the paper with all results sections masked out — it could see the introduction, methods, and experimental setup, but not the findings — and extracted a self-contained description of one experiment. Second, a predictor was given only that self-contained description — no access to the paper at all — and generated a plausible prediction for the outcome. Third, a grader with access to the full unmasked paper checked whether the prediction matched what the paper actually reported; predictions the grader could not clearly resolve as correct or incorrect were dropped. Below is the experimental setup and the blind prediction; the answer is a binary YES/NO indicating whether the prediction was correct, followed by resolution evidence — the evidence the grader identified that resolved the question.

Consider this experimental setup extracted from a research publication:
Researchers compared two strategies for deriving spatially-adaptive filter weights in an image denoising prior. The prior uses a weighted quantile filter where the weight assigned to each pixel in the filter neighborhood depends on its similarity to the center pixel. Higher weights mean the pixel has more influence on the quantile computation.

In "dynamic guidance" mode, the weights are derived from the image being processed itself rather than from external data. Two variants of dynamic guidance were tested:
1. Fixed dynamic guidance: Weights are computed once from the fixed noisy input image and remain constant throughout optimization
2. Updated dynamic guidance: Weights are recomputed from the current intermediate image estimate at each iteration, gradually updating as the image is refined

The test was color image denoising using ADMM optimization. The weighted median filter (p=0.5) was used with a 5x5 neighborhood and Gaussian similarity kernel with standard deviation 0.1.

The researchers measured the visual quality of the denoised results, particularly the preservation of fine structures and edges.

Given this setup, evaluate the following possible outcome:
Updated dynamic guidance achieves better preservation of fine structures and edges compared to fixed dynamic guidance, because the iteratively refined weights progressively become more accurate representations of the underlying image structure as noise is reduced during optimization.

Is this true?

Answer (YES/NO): YES